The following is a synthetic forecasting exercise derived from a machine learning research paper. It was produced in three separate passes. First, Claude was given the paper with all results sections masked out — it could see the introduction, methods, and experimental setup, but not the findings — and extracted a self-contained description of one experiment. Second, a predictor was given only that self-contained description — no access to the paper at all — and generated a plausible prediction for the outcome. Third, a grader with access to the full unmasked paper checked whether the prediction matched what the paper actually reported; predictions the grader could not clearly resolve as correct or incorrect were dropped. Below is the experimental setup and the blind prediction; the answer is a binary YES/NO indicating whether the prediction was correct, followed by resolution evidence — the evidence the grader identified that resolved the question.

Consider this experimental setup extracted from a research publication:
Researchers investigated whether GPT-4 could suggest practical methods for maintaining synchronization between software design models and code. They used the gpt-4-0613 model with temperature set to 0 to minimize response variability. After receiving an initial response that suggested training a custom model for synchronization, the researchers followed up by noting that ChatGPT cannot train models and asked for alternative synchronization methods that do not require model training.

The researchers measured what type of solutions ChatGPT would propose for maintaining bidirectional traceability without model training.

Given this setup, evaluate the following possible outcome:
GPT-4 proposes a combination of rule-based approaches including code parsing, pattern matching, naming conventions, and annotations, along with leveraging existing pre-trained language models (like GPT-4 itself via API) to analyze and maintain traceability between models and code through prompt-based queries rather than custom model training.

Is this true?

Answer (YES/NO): NO